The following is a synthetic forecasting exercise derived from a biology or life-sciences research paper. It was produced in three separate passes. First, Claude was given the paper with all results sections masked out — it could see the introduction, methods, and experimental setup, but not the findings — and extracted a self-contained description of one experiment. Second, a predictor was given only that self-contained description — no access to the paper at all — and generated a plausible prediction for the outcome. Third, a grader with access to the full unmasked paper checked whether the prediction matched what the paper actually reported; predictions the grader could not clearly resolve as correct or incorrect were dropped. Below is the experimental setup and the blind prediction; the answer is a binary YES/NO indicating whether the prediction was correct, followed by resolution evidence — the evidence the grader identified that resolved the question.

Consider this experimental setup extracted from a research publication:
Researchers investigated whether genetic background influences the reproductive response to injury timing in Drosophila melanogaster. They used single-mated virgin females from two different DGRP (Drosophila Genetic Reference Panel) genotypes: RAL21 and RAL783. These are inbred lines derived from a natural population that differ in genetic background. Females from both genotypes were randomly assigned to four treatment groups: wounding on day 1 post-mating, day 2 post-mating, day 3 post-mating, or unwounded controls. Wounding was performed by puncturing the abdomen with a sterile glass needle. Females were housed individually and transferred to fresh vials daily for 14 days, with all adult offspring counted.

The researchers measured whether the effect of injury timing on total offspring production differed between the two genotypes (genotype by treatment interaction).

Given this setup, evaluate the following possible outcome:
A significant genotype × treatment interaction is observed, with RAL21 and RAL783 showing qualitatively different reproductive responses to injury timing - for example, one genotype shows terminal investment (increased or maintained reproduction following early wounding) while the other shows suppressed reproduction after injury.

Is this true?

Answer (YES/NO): NO